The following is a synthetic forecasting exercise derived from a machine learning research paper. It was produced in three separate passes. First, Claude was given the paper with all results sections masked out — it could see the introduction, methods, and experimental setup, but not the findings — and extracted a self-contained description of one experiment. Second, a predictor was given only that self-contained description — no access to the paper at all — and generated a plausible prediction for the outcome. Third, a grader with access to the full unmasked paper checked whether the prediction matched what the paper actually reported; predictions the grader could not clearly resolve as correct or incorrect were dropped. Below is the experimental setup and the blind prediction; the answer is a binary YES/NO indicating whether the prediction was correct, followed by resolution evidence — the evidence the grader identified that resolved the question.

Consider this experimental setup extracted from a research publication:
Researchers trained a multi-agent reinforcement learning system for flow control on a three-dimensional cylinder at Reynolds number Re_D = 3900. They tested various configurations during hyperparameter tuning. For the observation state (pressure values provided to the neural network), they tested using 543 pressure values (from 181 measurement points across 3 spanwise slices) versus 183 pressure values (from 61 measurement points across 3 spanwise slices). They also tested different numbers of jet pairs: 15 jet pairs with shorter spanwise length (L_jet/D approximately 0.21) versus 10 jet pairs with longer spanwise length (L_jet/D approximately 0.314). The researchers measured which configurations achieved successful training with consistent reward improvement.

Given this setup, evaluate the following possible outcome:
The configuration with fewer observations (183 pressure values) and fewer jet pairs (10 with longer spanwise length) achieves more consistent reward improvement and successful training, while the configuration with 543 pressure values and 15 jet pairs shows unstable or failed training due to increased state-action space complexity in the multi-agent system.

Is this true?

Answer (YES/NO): YES